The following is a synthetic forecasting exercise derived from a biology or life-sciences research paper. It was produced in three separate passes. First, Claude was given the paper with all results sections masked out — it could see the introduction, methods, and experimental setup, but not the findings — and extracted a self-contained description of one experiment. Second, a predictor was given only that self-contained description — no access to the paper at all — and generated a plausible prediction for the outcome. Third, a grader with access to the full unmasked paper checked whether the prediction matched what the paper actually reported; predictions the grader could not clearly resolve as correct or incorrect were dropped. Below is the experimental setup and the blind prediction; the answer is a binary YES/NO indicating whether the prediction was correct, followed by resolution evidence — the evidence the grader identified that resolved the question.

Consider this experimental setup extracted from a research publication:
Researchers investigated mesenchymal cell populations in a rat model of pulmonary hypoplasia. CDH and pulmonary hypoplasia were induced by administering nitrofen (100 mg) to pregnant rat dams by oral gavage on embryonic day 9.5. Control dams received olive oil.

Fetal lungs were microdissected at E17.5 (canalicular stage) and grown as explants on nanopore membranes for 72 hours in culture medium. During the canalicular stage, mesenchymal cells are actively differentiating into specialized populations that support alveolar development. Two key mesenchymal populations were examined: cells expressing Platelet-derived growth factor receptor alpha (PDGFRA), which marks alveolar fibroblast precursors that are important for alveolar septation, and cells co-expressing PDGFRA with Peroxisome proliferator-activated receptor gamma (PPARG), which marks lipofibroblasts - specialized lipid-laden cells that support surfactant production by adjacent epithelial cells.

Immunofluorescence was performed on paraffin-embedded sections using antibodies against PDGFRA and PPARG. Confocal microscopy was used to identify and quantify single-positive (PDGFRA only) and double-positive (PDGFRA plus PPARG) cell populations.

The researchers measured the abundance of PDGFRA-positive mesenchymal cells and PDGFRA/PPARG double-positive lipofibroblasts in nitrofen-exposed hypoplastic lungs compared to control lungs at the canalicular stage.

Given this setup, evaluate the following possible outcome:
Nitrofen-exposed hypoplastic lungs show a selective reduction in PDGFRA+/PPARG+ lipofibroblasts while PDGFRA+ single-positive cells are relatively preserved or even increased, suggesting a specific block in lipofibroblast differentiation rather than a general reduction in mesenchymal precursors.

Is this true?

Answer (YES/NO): YES